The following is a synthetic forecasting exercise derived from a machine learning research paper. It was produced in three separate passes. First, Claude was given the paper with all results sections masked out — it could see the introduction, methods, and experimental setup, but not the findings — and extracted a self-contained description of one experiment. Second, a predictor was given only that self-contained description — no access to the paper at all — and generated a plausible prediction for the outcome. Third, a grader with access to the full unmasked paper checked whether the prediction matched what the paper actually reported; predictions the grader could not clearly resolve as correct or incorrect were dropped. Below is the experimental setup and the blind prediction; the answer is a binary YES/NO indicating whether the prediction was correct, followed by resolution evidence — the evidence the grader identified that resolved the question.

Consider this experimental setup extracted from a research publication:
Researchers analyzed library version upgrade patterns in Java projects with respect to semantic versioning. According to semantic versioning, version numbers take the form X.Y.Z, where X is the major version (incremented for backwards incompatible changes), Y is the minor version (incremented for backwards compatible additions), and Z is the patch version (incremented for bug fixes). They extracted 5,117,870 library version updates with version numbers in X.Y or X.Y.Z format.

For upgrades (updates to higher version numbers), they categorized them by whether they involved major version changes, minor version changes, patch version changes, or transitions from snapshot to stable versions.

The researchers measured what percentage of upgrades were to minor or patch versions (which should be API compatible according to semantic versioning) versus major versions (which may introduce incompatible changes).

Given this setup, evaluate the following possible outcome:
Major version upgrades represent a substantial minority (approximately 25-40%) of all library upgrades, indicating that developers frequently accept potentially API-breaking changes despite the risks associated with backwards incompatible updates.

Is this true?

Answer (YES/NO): NO